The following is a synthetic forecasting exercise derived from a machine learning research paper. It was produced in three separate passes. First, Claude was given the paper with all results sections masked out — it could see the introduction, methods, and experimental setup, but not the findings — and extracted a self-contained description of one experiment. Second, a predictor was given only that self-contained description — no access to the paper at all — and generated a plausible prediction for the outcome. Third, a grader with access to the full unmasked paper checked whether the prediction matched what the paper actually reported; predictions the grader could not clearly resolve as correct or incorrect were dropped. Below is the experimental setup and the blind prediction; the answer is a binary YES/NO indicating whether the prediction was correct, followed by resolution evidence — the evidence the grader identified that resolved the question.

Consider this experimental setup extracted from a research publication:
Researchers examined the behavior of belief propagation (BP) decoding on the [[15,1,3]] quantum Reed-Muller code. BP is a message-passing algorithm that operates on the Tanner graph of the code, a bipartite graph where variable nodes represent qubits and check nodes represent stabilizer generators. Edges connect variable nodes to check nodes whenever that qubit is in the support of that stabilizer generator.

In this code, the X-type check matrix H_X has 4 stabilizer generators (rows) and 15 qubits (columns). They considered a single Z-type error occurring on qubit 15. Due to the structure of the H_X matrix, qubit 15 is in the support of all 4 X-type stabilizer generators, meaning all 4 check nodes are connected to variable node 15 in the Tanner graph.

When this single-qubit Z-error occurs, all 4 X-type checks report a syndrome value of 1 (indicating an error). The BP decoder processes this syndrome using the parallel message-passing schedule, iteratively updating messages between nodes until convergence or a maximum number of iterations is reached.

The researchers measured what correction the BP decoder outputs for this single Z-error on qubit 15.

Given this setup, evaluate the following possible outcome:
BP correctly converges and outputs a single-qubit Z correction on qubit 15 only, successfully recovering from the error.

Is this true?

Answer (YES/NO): NO